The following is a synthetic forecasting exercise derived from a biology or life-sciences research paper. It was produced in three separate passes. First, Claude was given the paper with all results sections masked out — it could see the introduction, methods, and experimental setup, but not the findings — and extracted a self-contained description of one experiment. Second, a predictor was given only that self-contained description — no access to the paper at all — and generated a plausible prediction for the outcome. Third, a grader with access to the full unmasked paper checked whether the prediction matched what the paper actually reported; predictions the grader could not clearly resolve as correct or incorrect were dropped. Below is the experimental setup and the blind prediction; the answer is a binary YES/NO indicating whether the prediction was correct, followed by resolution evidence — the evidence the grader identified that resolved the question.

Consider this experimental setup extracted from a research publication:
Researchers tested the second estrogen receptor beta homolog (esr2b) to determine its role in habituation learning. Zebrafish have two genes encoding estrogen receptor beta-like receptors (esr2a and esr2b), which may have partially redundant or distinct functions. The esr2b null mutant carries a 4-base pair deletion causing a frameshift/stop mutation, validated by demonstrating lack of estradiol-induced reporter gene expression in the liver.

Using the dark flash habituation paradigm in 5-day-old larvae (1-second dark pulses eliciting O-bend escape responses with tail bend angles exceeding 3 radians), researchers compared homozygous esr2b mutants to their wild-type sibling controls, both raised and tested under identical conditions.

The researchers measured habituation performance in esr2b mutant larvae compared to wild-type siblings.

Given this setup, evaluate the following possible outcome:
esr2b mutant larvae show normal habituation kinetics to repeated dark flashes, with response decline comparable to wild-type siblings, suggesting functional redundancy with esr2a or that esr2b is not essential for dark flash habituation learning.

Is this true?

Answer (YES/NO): YES